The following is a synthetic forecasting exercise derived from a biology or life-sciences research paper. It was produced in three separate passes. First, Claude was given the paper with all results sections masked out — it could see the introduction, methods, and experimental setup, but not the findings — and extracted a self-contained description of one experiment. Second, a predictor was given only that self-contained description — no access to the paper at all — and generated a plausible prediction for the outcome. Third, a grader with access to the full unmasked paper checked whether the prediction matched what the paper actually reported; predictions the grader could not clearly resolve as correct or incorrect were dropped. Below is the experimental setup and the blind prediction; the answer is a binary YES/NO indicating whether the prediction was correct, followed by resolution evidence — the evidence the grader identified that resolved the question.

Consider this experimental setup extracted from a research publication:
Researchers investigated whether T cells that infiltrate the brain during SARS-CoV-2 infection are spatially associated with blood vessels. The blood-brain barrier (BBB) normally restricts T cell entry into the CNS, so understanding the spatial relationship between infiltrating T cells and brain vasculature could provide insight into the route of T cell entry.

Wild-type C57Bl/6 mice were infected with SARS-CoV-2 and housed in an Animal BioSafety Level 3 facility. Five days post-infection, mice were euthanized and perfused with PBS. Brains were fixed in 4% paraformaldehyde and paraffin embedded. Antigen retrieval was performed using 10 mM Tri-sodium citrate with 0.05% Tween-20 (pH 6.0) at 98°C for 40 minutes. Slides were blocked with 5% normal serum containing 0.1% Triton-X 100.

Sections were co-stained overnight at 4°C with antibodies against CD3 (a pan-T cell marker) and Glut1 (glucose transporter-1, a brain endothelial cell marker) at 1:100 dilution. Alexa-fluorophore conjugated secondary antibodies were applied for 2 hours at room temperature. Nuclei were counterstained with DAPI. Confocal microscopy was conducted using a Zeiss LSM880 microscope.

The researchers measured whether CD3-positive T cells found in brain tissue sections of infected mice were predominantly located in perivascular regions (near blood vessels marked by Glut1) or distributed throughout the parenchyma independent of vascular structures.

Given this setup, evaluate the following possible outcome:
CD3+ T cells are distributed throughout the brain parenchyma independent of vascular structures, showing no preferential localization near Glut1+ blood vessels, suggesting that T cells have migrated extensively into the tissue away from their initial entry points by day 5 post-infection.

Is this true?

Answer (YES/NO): NO